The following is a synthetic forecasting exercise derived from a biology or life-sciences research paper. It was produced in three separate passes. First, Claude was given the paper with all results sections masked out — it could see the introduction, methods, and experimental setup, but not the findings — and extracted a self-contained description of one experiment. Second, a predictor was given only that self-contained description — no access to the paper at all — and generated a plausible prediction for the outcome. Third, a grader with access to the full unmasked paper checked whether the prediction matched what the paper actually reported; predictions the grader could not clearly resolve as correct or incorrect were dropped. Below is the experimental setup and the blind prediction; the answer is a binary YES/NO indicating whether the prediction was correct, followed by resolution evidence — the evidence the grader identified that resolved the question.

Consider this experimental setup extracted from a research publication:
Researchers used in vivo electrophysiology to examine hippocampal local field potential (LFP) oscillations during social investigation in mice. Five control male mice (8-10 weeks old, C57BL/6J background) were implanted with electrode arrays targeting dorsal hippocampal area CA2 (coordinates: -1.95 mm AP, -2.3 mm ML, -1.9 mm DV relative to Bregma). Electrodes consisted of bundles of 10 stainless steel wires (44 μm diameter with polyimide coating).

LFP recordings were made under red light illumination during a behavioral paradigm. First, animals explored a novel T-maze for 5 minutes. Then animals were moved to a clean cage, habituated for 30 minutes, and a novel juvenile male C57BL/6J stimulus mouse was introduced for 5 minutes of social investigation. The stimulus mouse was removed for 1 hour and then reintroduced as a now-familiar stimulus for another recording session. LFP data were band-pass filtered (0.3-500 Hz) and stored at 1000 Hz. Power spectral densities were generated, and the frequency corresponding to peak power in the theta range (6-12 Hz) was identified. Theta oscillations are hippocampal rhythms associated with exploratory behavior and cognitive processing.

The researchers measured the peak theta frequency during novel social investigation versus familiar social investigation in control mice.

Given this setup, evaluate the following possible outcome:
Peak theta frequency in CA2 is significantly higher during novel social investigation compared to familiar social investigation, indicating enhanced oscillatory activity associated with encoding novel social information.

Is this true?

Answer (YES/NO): YES